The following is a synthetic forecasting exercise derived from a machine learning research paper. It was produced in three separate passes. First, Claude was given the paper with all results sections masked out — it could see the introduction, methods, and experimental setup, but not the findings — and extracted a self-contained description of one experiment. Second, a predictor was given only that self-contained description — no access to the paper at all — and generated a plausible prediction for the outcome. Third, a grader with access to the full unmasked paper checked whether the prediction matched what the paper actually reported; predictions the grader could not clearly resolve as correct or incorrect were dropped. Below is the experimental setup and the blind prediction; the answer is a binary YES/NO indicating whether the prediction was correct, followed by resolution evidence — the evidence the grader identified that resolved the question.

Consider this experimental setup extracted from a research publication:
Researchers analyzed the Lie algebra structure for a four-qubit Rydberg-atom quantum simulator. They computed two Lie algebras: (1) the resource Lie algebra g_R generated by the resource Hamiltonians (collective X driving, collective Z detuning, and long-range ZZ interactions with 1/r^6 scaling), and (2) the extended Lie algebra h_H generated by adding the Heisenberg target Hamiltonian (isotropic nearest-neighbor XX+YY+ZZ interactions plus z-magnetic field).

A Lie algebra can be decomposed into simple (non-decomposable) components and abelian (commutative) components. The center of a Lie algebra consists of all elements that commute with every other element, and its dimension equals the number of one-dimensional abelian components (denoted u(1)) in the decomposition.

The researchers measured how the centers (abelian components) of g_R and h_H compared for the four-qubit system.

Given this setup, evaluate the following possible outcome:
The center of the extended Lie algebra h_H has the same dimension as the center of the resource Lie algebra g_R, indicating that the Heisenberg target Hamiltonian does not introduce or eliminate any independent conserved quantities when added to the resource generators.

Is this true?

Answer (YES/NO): NO